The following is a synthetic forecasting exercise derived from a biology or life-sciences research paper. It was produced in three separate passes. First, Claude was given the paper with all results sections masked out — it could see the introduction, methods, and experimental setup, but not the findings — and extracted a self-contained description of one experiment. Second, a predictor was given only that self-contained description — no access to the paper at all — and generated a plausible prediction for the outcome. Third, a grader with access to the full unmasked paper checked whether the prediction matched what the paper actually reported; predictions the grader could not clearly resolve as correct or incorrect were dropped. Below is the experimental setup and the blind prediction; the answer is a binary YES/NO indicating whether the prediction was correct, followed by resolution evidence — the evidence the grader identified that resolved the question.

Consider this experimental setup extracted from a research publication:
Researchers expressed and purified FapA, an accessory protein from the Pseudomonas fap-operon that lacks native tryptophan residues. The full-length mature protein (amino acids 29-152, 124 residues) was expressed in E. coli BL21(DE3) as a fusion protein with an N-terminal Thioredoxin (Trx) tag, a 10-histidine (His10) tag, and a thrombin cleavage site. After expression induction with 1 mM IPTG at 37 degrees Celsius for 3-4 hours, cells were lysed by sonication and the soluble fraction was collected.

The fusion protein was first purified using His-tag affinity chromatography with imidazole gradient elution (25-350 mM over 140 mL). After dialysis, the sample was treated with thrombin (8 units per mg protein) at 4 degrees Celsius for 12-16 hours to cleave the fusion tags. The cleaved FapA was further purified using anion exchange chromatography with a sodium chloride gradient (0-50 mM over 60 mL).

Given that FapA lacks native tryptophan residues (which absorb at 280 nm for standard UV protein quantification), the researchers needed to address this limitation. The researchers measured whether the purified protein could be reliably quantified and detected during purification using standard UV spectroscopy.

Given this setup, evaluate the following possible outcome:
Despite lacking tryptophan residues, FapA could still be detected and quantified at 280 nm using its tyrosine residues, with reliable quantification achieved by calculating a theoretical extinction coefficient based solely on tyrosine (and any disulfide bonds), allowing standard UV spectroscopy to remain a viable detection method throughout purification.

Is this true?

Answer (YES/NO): NO